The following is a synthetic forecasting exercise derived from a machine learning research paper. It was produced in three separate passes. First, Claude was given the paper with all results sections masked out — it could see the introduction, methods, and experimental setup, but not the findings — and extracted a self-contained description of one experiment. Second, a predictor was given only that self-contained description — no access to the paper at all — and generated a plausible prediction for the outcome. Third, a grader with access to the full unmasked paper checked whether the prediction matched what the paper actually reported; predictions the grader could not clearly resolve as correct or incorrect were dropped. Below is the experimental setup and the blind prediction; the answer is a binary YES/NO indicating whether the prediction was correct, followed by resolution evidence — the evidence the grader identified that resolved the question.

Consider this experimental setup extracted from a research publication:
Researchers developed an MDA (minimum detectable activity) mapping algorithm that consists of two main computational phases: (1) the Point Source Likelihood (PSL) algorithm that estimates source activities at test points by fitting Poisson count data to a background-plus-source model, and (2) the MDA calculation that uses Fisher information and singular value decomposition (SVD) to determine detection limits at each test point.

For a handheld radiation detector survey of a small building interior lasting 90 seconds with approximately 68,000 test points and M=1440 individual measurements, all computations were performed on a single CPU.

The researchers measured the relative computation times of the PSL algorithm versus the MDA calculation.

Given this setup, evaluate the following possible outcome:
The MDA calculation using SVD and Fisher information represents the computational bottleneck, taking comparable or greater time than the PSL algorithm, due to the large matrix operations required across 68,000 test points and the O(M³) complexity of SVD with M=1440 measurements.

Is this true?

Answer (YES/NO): YES